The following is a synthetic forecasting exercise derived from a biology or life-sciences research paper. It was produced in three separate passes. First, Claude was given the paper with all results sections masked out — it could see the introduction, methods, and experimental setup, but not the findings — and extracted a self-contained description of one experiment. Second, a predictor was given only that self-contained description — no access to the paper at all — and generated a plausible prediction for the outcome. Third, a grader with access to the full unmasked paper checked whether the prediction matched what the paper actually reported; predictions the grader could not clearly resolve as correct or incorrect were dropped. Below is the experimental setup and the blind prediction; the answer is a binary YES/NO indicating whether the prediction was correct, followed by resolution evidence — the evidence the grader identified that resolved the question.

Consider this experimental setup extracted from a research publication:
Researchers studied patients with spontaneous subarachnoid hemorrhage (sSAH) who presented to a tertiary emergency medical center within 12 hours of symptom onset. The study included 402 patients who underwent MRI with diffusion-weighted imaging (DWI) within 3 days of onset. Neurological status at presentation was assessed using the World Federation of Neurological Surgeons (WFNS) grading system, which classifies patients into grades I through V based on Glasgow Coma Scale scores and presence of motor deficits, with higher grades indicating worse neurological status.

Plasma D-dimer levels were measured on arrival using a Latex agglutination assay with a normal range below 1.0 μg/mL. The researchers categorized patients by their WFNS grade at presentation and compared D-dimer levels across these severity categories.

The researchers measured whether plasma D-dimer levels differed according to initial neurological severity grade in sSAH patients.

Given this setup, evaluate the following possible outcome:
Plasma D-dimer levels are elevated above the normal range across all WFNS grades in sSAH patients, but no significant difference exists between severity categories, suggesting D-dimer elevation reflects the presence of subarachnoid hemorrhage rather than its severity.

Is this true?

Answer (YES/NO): NO